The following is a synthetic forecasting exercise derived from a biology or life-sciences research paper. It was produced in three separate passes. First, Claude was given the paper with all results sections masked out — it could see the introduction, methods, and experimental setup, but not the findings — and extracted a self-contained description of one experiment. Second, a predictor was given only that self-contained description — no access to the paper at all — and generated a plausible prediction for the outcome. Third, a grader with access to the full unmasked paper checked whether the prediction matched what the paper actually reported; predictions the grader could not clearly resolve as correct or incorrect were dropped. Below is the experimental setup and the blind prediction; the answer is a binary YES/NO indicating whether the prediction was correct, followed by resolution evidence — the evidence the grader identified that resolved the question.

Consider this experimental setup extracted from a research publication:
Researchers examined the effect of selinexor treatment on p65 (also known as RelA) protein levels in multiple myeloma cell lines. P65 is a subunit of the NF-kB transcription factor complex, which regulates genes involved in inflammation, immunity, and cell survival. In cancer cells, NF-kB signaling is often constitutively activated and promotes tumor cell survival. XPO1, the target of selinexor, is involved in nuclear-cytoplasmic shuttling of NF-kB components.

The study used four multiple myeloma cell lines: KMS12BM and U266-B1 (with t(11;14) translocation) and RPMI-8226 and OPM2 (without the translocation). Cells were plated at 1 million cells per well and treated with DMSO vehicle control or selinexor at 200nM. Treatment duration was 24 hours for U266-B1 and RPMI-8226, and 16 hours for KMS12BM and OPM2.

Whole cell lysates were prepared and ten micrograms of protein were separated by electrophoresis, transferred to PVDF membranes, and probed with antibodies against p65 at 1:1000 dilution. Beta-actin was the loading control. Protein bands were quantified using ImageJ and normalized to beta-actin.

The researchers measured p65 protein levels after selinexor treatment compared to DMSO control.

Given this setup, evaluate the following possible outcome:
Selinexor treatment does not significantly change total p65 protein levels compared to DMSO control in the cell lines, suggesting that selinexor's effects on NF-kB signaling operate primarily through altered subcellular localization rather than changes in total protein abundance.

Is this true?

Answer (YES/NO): NO